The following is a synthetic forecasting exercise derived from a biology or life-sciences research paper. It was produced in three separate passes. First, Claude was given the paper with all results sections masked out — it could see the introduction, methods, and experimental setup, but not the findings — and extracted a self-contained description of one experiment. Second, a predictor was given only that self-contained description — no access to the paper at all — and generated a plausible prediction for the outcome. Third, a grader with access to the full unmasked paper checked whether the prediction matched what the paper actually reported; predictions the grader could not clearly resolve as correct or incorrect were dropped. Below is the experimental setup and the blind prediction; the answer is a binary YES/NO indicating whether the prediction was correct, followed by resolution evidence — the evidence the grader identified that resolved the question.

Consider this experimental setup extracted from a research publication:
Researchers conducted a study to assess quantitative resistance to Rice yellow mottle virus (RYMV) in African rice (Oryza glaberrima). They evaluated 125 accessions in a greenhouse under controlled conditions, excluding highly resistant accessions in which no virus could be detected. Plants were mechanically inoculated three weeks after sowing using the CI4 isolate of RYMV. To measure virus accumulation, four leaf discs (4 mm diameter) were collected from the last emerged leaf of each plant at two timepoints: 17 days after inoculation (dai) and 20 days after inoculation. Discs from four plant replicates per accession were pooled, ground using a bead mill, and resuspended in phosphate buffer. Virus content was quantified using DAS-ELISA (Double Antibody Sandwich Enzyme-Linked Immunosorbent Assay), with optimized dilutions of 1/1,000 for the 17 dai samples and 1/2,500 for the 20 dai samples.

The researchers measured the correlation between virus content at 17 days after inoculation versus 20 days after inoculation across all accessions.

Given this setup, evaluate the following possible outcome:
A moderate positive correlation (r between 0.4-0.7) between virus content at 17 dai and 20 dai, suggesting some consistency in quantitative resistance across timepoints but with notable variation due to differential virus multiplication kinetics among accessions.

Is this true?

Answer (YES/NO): NO